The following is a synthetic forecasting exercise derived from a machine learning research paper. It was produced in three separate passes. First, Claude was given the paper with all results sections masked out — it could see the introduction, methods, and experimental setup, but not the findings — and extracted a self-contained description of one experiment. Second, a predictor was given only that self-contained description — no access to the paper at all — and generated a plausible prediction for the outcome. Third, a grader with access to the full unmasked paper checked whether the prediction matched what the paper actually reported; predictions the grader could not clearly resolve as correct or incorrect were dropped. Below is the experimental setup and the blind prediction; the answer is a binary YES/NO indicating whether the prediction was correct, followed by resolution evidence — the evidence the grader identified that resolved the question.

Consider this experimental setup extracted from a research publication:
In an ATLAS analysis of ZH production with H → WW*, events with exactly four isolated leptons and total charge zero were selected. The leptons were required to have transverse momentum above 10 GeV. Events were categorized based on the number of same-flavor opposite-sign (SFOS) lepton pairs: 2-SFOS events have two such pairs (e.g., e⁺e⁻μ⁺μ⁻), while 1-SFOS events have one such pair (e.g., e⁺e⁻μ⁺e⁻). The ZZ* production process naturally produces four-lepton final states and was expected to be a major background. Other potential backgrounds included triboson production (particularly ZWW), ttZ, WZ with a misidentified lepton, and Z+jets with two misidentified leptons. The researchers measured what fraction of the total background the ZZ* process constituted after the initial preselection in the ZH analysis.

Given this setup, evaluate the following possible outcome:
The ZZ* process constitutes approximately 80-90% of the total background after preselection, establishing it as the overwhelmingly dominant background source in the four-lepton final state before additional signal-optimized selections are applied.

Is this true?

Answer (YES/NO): NO